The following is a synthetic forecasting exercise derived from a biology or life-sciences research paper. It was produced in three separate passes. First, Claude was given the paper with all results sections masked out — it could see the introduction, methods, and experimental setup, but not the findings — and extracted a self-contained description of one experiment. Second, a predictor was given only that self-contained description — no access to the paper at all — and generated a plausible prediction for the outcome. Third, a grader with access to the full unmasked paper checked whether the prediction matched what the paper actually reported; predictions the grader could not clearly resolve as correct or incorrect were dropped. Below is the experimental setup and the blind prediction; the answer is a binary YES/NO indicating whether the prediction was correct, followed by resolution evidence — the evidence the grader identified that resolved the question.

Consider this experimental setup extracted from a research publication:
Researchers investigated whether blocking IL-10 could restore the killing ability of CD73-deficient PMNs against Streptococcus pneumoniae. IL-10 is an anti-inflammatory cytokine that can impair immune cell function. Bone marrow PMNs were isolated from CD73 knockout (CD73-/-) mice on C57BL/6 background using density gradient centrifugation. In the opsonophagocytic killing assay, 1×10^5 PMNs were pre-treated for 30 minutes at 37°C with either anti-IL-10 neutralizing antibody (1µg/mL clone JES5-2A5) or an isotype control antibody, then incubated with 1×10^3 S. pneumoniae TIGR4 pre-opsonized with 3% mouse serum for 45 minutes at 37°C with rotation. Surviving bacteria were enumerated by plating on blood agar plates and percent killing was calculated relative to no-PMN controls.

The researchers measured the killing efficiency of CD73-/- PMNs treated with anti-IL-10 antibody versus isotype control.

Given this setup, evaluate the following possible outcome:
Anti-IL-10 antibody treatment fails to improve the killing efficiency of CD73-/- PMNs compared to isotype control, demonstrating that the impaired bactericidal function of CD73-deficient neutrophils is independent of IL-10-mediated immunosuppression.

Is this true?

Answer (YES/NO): NO